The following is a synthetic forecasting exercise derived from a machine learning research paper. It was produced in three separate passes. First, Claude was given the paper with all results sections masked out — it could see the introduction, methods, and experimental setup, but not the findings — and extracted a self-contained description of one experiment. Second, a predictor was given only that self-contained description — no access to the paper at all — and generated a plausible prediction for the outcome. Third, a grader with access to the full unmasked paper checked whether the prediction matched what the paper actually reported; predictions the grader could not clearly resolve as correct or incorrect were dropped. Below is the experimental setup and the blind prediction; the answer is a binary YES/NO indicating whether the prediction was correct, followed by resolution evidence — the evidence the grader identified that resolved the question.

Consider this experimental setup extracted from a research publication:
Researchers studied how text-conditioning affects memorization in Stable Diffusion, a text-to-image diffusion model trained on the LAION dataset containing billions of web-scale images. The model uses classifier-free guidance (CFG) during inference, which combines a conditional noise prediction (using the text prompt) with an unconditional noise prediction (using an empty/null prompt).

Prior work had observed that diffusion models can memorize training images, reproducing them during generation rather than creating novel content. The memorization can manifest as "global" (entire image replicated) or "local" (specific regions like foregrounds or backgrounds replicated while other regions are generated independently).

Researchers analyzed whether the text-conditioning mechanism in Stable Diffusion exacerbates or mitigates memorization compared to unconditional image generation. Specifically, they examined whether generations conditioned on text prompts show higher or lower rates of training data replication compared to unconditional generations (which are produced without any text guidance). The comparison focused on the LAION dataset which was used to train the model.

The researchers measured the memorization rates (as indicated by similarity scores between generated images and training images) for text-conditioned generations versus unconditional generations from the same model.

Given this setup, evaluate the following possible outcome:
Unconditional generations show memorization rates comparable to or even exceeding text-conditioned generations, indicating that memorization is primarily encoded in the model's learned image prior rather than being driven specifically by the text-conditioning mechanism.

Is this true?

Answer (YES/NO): NO